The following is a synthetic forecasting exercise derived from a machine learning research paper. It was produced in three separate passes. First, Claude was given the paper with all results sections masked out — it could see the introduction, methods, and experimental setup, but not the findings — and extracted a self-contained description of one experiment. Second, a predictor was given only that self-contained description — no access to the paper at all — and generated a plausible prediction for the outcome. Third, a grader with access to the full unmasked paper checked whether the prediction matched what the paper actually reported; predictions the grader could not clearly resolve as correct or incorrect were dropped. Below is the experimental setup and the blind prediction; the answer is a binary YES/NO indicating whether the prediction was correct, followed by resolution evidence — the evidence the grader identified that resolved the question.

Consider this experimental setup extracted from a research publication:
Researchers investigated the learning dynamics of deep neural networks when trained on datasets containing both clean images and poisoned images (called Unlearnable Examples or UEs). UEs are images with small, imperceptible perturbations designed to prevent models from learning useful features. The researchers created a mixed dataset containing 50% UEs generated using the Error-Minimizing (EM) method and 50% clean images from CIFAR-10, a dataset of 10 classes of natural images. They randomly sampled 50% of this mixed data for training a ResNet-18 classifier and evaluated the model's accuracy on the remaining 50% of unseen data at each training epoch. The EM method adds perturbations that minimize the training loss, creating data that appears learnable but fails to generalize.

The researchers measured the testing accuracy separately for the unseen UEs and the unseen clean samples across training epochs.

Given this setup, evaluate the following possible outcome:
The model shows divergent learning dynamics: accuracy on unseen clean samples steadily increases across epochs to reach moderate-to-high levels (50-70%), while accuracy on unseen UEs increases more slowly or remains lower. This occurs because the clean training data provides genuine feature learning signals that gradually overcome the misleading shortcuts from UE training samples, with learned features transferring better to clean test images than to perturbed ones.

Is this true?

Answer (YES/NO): NO